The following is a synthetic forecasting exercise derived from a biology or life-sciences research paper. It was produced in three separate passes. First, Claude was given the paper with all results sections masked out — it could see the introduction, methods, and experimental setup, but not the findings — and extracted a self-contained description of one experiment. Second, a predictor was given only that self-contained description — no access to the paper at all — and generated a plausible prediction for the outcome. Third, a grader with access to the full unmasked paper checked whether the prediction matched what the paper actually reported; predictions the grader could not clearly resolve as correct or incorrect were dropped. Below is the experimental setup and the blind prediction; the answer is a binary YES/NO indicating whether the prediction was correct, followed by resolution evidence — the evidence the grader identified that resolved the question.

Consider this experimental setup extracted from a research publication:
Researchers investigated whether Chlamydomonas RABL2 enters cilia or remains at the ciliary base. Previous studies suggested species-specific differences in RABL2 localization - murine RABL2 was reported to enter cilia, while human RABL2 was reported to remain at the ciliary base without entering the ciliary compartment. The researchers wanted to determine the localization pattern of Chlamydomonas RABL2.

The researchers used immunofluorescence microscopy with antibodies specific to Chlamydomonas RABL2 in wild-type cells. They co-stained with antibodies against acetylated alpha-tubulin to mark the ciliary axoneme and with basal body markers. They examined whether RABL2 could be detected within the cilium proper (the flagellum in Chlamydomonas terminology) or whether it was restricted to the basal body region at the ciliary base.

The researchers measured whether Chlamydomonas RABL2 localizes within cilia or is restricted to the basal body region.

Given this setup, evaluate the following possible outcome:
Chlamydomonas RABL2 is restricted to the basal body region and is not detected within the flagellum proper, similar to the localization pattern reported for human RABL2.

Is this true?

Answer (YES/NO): NO